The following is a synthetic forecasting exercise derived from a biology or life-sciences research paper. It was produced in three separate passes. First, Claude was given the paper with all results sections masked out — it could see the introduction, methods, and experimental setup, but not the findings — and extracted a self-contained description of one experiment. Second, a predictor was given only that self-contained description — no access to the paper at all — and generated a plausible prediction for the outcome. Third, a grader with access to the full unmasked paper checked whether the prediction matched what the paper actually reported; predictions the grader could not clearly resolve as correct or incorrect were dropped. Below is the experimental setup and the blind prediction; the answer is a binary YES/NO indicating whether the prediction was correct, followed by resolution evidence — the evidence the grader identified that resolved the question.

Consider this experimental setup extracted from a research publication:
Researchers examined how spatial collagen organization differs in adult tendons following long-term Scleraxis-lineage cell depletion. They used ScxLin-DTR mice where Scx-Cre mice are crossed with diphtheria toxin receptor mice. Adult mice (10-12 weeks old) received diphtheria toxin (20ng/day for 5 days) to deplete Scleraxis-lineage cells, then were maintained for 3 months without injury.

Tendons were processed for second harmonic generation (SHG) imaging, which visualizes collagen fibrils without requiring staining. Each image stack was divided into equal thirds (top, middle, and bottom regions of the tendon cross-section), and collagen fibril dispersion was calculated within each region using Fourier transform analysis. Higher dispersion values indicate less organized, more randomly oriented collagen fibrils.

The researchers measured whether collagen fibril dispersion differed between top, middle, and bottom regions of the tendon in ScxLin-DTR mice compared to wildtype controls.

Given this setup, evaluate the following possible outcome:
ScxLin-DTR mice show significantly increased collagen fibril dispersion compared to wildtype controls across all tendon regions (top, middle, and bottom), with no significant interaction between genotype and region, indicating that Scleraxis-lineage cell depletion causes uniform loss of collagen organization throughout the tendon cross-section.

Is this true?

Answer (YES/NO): NO